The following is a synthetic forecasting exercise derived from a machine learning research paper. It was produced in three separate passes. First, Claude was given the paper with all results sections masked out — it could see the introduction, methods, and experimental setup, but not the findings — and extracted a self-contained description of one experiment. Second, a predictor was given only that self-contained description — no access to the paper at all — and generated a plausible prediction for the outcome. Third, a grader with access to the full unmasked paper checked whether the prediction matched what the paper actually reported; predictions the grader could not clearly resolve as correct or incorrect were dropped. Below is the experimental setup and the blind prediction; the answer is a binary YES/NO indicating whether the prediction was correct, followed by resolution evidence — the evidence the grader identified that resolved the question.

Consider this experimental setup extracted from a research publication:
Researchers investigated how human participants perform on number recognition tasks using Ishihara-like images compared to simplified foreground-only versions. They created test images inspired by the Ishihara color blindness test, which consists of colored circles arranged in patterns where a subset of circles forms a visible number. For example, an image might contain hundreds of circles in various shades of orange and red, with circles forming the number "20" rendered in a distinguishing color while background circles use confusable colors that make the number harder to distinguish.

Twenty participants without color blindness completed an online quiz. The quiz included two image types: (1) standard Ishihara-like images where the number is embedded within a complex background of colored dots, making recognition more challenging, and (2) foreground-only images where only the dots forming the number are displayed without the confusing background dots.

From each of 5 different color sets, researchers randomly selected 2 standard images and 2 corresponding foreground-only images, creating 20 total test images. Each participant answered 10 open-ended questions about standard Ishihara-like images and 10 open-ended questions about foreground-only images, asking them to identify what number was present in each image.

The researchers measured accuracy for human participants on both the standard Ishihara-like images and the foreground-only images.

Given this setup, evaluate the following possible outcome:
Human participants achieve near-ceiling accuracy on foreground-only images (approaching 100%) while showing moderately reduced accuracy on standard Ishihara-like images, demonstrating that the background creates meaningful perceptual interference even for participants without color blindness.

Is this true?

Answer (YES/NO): NO